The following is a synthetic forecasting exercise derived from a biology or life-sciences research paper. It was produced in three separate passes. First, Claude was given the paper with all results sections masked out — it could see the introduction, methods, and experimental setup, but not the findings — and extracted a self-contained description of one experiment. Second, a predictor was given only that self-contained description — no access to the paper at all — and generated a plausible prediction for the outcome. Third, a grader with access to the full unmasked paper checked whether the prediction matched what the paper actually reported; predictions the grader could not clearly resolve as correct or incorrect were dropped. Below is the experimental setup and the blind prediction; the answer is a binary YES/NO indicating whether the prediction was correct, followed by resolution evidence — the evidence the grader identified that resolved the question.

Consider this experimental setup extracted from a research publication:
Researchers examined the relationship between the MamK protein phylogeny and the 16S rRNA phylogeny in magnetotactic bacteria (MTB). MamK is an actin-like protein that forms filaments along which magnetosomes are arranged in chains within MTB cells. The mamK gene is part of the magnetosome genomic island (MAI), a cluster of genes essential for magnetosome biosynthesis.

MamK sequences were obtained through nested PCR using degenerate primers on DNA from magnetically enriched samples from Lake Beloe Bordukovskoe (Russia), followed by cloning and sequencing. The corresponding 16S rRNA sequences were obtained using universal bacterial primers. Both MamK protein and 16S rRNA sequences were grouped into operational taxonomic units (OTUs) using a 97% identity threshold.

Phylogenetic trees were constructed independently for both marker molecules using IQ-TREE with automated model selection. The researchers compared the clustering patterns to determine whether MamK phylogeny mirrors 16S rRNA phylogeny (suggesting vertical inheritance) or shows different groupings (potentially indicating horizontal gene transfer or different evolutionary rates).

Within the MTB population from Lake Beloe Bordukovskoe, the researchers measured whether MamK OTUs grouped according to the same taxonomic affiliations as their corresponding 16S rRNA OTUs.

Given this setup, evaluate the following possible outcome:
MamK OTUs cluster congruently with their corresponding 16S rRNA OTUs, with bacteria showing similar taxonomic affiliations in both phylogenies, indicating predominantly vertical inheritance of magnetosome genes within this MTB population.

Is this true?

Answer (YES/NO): YES